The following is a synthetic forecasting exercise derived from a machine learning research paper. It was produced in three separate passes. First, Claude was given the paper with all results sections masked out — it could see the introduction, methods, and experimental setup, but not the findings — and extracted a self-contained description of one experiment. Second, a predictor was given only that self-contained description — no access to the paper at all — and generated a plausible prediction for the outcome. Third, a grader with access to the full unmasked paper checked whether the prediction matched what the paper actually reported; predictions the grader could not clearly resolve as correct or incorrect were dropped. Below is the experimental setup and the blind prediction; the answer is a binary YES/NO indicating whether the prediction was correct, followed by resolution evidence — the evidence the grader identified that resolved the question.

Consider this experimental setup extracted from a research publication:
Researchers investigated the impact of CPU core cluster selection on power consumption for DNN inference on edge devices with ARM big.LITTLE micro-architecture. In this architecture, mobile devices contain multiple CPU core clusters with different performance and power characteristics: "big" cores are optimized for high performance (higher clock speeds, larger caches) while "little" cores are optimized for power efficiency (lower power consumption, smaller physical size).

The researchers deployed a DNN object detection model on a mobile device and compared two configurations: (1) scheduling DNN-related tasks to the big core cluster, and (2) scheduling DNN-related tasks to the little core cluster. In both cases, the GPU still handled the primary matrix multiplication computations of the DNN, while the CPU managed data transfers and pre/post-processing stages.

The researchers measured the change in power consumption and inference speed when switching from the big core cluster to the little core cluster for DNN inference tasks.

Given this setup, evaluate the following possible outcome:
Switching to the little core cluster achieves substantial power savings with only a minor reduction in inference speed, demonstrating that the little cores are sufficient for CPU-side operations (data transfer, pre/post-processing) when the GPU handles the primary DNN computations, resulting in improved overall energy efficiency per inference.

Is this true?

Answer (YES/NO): YES